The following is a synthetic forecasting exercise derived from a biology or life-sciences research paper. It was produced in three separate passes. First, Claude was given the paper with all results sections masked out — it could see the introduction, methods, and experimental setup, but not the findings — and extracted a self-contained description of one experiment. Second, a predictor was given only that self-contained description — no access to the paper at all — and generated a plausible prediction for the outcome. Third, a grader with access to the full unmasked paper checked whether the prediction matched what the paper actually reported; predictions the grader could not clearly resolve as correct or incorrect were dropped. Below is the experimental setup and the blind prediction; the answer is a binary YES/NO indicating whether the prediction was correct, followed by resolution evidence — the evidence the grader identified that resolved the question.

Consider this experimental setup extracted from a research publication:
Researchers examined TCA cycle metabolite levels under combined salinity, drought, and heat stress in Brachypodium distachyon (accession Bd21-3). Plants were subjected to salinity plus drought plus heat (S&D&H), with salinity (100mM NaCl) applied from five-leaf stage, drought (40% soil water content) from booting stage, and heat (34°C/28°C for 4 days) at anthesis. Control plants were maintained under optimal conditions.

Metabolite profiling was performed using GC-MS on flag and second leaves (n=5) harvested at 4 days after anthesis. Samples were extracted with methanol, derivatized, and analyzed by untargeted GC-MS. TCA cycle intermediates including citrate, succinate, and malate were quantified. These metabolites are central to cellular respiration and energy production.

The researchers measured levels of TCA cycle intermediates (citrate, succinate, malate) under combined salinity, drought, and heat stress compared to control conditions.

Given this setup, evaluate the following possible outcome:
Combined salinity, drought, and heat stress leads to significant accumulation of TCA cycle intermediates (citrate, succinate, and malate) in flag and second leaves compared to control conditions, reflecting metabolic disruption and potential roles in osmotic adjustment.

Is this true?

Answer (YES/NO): NO